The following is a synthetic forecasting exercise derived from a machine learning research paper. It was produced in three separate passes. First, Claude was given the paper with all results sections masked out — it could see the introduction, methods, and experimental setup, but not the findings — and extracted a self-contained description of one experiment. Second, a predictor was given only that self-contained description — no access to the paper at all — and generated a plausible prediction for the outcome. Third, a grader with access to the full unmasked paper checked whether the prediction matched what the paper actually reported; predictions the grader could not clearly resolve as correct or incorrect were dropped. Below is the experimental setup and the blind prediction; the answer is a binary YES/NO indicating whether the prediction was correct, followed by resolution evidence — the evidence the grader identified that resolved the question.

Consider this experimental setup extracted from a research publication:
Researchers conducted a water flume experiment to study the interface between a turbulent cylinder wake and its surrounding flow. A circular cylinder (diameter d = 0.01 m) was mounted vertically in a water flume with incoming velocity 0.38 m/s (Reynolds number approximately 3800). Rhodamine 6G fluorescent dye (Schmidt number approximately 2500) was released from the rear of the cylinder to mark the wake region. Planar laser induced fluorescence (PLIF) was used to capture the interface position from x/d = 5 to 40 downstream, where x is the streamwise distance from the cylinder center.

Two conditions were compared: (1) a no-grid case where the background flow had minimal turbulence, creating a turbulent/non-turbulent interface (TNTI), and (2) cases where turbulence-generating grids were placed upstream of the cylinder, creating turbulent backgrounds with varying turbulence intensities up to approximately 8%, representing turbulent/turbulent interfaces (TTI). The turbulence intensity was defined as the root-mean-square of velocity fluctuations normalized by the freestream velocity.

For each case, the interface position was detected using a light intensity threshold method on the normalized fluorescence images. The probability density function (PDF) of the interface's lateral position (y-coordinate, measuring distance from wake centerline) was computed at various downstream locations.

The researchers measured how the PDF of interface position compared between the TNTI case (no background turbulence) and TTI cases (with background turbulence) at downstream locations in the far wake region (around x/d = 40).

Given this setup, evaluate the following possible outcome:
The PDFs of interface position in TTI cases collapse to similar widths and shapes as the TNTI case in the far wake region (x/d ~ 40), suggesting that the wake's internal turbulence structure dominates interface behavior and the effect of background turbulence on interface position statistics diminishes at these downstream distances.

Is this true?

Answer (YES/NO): NO